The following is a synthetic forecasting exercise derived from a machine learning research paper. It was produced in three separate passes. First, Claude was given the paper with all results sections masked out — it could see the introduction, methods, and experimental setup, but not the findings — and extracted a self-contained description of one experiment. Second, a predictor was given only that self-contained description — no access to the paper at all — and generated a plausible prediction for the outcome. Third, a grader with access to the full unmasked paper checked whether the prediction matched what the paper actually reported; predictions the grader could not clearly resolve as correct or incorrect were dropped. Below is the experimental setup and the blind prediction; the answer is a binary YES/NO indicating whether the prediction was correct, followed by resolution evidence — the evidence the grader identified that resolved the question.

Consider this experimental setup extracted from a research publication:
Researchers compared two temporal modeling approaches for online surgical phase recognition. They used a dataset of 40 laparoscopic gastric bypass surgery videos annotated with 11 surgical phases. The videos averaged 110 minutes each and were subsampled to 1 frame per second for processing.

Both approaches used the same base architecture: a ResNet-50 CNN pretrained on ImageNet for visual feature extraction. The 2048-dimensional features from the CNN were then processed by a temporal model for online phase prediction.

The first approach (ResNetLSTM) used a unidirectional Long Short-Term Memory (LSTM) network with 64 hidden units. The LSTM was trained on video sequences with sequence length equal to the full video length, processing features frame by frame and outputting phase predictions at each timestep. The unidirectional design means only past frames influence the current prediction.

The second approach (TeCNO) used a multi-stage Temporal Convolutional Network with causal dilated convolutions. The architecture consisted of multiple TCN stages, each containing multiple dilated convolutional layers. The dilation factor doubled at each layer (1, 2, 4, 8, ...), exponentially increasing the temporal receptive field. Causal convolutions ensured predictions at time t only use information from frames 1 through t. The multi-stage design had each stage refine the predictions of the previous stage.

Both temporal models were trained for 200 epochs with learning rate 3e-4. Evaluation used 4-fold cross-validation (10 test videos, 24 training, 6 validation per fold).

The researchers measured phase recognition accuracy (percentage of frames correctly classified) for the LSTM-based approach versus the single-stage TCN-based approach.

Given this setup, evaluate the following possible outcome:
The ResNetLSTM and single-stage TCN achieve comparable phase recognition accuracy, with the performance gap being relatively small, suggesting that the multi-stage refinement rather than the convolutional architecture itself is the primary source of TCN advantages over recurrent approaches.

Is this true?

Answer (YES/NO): NO